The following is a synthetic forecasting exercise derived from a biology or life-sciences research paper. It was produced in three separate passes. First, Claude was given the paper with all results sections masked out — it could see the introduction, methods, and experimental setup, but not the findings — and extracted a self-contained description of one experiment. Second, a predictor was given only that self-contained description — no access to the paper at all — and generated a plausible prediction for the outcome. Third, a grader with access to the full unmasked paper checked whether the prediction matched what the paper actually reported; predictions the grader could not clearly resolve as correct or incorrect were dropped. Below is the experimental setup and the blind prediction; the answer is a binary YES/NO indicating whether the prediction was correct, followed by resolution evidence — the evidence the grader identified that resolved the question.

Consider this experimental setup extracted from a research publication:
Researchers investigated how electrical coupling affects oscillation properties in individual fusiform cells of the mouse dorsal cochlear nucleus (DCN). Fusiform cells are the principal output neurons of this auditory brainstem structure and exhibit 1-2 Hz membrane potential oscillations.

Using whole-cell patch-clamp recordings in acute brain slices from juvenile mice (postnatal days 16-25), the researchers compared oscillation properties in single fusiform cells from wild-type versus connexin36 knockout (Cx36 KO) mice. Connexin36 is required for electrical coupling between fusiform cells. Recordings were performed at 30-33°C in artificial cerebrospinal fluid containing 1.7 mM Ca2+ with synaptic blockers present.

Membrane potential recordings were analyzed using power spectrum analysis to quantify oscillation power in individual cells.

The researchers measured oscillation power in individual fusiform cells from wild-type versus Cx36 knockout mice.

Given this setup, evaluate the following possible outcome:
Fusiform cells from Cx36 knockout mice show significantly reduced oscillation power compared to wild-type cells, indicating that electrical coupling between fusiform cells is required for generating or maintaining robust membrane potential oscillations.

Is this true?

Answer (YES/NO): YES